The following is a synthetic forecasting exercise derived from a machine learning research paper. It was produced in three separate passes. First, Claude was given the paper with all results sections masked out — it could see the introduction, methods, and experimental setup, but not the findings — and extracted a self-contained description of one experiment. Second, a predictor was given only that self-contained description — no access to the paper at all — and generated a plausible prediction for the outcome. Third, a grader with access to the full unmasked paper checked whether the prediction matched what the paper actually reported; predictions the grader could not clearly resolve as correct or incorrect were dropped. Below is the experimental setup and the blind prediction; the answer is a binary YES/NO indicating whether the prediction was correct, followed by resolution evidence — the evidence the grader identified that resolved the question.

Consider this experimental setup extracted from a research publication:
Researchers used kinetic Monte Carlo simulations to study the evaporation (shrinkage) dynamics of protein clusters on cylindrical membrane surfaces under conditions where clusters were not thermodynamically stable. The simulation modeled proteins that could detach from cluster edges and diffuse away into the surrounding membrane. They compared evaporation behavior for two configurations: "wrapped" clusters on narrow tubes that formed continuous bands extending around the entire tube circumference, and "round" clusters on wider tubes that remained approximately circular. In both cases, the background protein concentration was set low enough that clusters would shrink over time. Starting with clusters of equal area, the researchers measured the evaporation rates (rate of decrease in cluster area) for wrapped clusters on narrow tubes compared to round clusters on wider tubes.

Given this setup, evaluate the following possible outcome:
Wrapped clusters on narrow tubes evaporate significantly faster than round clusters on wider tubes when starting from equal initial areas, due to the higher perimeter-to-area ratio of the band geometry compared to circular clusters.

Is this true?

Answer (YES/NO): NO